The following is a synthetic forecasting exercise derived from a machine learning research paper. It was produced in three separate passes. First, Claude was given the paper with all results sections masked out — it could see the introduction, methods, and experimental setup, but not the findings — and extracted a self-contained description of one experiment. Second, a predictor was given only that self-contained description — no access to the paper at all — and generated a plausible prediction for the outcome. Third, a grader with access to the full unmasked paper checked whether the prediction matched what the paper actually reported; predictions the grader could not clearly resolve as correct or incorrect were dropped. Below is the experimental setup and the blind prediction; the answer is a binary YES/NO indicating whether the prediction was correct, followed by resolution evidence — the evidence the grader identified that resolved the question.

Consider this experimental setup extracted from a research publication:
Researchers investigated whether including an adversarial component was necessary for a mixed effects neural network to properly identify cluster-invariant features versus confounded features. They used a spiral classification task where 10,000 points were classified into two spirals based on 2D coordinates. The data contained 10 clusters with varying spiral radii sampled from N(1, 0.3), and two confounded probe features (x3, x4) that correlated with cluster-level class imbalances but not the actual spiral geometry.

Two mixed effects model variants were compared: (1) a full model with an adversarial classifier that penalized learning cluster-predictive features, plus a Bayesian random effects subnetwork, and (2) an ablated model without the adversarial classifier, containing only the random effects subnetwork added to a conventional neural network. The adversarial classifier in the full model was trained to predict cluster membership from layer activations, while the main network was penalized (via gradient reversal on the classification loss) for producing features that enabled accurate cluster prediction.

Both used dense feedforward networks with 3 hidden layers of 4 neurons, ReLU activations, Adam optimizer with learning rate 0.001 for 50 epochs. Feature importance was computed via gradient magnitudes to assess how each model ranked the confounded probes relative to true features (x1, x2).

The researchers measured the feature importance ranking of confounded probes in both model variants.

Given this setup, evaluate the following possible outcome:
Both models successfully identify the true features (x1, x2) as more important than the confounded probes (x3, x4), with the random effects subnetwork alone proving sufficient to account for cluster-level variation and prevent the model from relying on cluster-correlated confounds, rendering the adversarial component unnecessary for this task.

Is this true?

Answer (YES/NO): NO